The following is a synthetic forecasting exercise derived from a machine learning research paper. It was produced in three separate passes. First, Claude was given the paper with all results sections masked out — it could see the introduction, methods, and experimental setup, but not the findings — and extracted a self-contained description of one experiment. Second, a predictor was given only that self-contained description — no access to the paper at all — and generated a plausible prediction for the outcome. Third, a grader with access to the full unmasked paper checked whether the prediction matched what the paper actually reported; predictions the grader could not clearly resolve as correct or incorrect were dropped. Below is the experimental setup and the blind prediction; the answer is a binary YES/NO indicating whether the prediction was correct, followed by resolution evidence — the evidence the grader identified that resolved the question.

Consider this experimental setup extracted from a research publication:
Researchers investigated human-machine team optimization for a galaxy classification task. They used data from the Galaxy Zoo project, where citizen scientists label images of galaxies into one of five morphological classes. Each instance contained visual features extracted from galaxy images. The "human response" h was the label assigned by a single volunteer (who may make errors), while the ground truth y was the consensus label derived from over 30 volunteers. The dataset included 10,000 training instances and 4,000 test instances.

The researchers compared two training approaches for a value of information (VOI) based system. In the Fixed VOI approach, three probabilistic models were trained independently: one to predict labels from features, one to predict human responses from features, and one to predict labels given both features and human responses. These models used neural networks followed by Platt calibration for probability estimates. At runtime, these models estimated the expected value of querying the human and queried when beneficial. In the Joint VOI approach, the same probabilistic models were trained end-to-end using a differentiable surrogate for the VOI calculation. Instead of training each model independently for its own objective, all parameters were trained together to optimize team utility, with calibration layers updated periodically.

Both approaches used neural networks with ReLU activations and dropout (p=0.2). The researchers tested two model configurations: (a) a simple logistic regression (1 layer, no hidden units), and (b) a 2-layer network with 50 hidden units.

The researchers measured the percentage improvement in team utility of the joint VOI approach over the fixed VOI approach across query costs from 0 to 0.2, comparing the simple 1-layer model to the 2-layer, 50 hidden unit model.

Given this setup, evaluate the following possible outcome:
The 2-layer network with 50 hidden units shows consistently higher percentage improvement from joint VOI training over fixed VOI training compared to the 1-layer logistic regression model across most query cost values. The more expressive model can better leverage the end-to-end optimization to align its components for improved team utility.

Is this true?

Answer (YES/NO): NO